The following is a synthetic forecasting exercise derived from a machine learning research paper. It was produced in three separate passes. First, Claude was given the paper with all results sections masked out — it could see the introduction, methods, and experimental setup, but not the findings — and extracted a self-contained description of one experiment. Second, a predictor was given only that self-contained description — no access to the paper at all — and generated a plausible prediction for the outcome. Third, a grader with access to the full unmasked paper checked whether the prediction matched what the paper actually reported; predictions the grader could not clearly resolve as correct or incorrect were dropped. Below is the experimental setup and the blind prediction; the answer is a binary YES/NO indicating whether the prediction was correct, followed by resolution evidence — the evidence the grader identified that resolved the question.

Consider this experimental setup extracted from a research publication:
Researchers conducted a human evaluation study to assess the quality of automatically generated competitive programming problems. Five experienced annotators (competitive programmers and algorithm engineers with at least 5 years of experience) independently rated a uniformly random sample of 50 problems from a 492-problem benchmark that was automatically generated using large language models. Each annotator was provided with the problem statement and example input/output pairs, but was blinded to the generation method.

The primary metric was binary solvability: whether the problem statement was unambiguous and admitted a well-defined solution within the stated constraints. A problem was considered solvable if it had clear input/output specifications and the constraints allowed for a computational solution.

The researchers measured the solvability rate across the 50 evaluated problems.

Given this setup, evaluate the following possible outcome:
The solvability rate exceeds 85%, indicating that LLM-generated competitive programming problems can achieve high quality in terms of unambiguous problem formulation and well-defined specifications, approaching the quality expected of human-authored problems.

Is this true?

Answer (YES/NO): YES